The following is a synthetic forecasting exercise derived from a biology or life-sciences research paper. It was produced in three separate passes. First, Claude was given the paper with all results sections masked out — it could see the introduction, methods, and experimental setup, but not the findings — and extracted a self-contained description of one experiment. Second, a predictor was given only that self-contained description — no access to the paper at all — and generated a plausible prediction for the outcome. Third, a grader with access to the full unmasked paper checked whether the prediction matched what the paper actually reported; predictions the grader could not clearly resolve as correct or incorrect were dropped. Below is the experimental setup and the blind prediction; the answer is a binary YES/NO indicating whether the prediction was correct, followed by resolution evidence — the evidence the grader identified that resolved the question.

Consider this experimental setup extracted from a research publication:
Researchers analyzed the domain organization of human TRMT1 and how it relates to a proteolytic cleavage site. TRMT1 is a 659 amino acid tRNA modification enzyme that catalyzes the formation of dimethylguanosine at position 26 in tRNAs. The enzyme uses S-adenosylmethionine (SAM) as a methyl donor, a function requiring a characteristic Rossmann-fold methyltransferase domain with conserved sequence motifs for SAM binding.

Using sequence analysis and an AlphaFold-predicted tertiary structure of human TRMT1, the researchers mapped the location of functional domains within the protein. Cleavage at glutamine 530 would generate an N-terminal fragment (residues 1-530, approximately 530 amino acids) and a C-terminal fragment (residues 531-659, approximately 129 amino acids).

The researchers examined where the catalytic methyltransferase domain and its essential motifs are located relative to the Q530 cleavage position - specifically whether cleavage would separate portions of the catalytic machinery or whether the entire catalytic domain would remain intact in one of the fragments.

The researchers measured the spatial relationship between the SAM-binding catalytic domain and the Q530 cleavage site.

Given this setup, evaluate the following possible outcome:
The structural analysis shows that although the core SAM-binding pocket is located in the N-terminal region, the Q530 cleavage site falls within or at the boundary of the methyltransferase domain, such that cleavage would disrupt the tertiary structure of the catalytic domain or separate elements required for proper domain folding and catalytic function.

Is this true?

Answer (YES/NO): NO